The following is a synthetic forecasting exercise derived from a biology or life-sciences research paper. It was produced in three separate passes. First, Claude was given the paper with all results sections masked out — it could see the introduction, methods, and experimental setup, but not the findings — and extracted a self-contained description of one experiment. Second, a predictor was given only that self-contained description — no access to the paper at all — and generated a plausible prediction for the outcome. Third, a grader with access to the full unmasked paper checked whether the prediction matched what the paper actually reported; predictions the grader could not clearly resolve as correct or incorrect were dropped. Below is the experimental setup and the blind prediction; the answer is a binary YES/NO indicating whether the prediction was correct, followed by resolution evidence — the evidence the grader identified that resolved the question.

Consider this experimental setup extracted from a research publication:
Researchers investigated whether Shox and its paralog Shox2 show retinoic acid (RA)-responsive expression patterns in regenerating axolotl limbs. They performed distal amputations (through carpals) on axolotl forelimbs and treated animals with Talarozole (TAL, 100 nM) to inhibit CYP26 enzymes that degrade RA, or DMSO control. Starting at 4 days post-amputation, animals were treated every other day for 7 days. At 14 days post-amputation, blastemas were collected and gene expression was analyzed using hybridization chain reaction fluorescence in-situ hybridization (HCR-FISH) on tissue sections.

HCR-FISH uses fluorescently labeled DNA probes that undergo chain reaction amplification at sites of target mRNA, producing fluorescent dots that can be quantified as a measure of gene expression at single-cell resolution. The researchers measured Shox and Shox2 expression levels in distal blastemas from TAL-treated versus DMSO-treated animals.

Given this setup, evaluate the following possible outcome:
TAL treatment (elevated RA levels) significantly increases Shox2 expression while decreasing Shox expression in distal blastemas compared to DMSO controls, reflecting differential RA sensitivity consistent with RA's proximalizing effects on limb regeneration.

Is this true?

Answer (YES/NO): NO